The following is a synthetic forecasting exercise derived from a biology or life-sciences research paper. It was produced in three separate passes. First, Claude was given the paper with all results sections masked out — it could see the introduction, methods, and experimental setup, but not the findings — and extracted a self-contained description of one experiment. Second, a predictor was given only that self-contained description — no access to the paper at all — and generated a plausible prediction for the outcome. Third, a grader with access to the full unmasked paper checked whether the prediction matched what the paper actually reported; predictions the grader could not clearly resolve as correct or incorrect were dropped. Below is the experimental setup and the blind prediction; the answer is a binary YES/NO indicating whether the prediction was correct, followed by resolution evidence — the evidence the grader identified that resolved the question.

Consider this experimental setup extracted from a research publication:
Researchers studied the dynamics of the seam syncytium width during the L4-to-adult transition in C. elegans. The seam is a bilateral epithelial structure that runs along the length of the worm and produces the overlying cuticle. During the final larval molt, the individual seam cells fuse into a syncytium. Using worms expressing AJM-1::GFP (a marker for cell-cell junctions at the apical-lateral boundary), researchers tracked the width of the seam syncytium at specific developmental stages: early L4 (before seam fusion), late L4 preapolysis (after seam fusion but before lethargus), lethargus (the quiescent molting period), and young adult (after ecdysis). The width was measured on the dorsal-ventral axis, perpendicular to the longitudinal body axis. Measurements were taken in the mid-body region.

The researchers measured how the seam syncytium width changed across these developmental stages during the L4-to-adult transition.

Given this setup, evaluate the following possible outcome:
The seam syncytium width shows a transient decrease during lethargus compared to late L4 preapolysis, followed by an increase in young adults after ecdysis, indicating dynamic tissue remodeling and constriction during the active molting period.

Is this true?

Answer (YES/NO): NO